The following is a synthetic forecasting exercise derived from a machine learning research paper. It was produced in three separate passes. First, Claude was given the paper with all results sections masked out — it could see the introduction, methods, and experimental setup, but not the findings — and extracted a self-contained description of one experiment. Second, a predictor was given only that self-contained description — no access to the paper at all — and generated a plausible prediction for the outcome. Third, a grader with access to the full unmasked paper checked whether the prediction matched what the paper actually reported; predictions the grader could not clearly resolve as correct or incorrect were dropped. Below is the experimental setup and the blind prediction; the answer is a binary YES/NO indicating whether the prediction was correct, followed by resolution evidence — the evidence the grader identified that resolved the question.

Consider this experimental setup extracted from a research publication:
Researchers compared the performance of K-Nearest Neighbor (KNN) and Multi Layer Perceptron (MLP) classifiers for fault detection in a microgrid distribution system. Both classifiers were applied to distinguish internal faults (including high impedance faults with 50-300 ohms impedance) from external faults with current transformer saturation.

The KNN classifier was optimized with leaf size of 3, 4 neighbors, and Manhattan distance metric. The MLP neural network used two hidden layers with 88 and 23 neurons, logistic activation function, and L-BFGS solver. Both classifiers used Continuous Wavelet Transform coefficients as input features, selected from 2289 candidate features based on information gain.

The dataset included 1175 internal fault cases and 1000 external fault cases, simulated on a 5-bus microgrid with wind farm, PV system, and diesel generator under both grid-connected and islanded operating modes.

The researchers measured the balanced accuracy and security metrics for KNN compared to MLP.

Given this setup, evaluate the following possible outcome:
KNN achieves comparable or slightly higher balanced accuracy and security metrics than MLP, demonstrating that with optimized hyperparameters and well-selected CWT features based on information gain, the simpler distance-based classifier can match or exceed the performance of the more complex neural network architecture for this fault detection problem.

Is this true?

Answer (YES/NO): YES